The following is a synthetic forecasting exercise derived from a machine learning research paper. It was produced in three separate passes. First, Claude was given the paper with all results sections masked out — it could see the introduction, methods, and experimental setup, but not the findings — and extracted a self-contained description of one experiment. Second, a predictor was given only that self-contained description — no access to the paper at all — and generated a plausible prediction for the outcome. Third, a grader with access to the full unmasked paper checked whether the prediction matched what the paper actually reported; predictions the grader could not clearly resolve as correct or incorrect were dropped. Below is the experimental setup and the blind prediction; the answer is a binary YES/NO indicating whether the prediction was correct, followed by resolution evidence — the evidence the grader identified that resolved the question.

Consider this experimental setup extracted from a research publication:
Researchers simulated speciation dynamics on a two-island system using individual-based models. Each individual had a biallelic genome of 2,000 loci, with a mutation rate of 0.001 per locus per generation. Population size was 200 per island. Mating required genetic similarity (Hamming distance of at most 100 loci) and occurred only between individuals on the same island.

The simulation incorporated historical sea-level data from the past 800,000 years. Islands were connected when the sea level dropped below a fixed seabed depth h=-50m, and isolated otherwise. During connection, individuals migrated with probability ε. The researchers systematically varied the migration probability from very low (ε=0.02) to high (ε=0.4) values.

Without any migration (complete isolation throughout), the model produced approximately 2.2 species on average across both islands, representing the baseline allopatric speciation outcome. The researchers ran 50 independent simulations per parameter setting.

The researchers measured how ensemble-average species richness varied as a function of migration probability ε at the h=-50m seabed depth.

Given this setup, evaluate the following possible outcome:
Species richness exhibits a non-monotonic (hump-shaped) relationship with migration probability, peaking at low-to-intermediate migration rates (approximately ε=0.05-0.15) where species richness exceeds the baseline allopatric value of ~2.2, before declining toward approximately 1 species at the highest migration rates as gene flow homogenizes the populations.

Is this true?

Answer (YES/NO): NO